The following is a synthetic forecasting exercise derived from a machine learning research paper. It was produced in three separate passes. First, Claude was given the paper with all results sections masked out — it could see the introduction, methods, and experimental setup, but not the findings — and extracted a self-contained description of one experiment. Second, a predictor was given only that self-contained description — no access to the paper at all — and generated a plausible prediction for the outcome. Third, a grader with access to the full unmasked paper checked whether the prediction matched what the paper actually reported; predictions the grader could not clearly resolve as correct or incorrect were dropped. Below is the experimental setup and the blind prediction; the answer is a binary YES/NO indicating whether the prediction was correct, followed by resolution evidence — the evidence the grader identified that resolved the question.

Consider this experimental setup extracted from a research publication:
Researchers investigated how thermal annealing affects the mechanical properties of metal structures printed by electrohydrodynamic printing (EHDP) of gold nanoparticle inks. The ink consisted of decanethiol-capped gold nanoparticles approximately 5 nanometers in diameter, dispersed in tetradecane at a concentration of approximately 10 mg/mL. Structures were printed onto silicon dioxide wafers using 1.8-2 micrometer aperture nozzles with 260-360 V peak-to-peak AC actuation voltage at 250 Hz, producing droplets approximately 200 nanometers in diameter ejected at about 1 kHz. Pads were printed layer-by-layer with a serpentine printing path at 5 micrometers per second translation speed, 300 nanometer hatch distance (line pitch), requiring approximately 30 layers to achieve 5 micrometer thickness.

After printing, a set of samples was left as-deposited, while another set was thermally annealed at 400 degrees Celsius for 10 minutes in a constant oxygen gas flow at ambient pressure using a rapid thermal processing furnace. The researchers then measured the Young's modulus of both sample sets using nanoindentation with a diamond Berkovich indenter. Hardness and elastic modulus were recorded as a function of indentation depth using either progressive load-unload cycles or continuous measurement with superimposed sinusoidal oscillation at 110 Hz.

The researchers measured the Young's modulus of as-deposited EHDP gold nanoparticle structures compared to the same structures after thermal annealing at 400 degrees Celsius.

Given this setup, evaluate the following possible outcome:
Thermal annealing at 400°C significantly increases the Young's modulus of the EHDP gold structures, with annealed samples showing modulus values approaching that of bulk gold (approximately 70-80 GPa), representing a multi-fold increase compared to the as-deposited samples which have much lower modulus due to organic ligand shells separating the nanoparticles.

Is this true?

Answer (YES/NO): NO